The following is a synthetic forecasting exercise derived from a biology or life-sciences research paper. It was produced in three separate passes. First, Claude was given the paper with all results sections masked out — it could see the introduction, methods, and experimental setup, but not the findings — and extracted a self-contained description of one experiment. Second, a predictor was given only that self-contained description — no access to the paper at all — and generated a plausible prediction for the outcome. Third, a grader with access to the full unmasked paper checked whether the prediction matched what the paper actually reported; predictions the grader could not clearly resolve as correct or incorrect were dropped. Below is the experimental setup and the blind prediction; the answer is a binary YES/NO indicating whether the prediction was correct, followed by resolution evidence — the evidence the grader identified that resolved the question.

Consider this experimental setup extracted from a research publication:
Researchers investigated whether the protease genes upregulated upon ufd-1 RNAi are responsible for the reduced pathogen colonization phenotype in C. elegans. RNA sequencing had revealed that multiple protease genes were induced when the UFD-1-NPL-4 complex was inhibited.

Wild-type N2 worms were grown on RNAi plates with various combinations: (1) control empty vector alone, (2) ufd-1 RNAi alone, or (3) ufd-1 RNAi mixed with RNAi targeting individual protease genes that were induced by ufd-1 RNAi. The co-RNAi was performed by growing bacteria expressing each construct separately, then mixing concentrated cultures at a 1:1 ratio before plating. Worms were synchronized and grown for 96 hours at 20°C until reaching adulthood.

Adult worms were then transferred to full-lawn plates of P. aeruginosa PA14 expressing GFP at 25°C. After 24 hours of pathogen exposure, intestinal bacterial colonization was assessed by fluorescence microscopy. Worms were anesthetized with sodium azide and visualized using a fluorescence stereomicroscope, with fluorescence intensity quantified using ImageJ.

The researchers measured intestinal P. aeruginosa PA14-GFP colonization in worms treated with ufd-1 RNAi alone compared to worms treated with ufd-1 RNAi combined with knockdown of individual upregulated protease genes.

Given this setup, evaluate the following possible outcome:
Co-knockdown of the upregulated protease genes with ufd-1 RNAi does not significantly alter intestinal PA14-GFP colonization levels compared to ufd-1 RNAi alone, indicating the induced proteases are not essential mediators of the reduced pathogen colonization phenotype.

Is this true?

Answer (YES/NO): YES